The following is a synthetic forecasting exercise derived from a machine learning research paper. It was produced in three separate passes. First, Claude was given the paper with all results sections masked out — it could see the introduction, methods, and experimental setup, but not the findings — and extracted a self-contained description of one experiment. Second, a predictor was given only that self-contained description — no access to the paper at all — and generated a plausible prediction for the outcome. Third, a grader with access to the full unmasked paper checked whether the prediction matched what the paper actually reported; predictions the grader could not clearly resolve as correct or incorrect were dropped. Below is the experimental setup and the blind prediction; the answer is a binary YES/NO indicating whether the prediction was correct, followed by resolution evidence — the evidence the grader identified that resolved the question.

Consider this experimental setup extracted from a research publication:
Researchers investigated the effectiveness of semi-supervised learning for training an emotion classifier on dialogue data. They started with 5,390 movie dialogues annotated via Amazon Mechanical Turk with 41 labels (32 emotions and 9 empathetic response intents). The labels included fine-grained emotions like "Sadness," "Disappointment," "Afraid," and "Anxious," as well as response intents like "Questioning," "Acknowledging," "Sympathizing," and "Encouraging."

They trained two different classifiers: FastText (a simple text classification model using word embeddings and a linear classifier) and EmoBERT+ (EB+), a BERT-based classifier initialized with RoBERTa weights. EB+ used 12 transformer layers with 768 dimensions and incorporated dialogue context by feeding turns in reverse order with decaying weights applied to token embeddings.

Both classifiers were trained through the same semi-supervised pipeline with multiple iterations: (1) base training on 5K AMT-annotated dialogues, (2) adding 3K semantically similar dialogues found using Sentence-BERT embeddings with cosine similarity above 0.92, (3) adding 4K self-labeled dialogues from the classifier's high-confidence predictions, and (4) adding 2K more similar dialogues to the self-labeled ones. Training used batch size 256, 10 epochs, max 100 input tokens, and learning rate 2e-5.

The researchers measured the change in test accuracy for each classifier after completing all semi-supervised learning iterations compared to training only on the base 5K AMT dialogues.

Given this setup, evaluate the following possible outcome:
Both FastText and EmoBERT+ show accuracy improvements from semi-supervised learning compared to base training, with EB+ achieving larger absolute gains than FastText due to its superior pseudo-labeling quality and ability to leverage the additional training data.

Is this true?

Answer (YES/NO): NO